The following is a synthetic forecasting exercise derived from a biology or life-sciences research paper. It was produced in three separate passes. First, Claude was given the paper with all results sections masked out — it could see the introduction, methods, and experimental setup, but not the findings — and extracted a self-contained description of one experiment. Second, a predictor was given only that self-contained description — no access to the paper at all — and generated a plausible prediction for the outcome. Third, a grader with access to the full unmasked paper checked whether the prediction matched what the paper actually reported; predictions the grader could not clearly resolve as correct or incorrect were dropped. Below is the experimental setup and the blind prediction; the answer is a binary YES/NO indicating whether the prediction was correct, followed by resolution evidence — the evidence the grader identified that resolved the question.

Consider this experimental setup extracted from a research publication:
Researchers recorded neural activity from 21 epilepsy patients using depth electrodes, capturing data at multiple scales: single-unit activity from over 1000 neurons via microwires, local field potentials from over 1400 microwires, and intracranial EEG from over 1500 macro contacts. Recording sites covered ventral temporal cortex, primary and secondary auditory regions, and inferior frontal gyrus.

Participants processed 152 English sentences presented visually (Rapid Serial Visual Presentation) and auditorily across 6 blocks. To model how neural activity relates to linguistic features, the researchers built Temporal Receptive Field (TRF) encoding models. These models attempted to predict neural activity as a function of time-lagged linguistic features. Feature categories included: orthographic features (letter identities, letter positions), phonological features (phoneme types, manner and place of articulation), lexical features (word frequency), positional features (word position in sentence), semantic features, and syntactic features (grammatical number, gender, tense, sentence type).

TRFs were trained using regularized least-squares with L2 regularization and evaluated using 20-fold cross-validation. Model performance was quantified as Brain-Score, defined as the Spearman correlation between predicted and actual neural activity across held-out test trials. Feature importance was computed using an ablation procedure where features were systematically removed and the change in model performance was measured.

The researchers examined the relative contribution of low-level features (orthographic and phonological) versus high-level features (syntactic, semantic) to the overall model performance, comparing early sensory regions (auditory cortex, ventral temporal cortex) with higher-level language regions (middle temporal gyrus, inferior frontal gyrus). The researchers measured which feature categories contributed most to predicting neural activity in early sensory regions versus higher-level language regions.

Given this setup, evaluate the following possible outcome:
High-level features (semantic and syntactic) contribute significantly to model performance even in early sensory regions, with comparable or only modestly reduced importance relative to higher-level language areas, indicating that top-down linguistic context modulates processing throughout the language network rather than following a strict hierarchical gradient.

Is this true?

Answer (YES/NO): NO